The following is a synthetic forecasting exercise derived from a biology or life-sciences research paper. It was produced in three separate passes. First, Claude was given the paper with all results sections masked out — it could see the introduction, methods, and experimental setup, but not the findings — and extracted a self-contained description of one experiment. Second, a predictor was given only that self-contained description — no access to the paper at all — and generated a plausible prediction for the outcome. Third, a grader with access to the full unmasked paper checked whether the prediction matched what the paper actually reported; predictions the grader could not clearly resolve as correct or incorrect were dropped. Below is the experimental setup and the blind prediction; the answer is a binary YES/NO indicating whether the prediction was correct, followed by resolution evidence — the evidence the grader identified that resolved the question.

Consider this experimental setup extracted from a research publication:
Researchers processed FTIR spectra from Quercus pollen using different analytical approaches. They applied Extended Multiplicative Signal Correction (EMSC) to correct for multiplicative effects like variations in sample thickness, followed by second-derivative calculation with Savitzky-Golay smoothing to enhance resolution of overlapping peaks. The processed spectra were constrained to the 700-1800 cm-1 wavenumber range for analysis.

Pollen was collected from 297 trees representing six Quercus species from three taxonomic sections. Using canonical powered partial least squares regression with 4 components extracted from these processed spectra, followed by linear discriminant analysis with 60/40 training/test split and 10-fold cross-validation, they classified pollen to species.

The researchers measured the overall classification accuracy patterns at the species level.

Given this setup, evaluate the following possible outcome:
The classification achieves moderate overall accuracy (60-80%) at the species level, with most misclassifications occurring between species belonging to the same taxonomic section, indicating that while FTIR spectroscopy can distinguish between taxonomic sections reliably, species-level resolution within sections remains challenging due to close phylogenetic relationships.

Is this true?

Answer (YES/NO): YES